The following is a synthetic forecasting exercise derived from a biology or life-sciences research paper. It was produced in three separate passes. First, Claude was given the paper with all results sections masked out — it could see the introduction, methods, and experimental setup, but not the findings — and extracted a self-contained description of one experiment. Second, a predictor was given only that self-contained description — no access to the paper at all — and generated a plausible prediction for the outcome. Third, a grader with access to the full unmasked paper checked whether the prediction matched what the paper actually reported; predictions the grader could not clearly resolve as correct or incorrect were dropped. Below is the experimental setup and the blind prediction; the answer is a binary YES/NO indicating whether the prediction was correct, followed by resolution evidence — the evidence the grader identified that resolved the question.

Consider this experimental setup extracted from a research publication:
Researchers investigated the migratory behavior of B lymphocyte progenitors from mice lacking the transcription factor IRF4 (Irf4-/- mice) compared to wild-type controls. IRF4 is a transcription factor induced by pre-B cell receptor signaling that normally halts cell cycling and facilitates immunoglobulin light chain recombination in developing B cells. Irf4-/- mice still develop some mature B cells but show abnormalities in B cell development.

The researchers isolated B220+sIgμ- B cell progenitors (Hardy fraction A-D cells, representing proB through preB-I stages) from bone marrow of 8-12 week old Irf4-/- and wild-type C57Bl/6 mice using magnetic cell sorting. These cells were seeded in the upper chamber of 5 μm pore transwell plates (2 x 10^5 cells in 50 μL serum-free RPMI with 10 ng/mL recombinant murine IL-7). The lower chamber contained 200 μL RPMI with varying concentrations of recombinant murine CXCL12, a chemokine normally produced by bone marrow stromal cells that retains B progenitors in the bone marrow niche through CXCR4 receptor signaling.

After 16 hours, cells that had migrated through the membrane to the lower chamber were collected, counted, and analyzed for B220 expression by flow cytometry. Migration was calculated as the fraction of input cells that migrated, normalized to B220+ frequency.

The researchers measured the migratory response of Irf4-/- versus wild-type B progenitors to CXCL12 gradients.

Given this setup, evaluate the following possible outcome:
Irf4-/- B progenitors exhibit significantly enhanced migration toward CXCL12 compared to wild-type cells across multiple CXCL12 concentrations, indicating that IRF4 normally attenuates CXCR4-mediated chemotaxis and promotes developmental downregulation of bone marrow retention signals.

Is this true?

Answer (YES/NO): NO